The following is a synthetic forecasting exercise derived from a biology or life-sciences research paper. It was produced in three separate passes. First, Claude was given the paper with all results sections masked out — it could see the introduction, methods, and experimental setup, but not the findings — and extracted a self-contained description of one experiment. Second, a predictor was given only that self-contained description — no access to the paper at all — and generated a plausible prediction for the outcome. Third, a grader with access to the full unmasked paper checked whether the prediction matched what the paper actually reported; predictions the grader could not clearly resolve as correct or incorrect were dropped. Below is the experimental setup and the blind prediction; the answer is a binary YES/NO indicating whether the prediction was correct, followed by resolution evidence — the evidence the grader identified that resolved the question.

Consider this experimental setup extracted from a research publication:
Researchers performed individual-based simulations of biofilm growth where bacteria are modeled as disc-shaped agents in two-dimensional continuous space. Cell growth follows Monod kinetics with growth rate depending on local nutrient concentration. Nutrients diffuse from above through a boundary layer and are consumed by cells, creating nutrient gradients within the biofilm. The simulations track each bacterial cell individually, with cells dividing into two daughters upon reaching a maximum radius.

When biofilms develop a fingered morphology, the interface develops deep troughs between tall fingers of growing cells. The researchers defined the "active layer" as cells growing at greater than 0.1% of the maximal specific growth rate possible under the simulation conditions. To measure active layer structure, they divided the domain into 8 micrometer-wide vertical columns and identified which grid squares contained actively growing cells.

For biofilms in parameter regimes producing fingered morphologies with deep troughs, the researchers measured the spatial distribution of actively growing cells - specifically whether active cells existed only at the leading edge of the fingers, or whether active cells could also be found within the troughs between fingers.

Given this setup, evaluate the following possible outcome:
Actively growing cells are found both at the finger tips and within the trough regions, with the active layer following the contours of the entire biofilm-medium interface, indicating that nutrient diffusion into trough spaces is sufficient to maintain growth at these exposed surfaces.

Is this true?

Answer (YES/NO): NO